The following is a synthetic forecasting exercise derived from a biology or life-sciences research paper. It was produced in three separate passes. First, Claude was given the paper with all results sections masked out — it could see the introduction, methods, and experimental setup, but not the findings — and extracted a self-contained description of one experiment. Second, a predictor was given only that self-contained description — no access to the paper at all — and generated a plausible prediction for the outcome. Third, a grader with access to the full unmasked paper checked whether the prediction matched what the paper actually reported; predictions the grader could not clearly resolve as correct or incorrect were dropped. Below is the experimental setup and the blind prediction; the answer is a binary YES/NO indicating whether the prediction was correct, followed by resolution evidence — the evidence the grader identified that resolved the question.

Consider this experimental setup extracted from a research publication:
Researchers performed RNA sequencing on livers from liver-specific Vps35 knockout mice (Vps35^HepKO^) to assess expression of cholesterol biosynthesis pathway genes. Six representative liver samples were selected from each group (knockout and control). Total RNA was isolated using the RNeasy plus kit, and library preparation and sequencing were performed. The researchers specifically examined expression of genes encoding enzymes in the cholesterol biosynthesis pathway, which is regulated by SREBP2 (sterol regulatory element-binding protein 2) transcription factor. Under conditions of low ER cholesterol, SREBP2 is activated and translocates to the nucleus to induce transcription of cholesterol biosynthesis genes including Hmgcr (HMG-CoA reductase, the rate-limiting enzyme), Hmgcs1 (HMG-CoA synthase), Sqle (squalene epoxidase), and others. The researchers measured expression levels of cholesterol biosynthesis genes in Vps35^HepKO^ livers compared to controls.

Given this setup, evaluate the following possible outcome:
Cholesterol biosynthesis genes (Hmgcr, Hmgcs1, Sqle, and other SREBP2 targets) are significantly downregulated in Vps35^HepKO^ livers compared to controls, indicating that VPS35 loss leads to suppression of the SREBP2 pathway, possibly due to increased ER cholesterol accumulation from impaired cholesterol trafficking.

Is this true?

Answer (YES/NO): NO